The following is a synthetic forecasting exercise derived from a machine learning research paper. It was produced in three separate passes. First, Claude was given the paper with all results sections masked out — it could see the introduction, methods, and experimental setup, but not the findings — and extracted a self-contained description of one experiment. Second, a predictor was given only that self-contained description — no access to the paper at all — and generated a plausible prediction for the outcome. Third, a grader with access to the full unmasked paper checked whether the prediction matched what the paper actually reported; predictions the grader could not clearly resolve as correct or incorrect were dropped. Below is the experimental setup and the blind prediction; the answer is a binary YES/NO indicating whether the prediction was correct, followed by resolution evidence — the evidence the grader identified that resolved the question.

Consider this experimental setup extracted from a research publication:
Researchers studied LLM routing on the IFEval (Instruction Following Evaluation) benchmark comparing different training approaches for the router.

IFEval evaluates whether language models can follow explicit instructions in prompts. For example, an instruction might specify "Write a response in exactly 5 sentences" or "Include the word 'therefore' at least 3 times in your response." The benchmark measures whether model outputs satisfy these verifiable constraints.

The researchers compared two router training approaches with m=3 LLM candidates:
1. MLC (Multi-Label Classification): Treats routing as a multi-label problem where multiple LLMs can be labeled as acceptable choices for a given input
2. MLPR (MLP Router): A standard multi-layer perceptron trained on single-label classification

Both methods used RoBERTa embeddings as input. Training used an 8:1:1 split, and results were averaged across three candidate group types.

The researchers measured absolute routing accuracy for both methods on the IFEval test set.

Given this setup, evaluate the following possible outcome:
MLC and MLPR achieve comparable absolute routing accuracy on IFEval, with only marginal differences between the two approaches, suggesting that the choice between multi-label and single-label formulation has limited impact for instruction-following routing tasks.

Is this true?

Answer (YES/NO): YES